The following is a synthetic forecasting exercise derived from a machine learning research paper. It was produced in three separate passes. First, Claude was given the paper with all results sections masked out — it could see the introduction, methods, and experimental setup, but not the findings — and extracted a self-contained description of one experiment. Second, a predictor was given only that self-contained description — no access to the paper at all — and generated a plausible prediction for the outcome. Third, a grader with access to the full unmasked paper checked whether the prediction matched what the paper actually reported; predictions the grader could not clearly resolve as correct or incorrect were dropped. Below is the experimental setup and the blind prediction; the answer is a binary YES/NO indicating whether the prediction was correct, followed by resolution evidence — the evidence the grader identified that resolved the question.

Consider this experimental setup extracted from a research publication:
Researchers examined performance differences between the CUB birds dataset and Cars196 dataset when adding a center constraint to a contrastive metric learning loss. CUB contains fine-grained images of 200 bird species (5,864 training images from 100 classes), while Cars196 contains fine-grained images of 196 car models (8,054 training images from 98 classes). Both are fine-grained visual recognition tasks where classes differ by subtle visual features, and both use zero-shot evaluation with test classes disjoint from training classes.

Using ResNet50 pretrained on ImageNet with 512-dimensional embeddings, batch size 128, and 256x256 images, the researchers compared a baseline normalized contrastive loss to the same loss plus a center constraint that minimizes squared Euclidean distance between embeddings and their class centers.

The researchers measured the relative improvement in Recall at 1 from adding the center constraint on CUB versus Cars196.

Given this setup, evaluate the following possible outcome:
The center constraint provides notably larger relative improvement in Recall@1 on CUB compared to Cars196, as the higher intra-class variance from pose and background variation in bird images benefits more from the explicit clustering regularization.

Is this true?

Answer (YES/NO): NO